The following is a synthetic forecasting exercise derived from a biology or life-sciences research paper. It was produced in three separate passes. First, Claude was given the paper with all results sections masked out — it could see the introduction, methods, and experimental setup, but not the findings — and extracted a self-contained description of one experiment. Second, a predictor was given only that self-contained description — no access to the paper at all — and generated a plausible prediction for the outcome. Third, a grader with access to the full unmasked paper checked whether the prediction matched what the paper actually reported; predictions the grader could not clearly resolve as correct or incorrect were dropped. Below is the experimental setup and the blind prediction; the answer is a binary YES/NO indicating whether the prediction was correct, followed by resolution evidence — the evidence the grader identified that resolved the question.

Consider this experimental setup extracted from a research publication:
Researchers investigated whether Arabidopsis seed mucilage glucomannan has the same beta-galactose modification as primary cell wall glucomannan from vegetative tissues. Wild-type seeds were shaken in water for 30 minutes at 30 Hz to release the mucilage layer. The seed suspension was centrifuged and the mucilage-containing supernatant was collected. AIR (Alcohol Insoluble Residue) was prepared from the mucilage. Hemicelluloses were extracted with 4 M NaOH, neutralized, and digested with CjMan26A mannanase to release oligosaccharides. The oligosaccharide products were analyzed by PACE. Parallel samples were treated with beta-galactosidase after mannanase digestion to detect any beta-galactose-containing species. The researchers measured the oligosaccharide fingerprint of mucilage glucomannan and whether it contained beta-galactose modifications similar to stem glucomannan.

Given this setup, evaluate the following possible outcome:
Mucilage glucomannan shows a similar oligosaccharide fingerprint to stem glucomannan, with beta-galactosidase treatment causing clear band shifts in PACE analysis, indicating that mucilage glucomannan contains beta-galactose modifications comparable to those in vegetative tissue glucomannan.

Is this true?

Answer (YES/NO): NO